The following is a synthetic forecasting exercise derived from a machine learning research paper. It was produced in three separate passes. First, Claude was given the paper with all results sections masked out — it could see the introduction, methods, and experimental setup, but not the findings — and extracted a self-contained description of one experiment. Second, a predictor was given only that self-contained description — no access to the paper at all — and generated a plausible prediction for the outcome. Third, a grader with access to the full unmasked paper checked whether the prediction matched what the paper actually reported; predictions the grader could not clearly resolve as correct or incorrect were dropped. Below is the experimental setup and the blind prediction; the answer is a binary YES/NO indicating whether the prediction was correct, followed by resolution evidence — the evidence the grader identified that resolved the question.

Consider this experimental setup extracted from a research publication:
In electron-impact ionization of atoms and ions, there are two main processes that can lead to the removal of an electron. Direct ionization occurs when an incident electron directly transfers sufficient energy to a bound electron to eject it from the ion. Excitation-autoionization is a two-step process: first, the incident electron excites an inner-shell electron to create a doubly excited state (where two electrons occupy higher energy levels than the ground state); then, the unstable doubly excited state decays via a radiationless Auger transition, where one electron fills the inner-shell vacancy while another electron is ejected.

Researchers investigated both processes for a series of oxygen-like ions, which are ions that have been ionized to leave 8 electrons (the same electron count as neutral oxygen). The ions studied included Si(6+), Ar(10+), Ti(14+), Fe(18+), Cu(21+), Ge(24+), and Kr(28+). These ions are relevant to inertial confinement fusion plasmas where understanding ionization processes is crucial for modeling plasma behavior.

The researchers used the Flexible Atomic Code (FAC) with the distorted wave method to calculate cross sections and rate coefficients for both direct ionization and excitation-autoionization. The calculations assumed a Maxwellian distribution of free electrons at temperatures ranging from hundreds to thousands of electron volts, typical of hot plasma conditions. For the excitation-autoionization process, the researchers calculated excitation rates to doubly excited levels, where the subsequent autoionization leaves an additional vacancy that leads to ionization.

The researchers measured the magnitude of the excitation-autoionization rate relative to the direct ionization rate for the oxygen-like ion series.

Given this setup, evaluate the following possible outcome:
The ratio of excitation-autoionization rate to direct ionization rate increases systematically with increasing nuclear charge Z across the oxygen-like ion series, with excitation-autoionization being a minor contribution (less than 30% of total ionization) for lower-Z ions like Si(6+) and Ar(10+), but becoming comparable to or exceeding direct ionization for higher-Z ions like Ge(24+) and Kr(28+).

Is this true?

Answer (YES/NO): NO